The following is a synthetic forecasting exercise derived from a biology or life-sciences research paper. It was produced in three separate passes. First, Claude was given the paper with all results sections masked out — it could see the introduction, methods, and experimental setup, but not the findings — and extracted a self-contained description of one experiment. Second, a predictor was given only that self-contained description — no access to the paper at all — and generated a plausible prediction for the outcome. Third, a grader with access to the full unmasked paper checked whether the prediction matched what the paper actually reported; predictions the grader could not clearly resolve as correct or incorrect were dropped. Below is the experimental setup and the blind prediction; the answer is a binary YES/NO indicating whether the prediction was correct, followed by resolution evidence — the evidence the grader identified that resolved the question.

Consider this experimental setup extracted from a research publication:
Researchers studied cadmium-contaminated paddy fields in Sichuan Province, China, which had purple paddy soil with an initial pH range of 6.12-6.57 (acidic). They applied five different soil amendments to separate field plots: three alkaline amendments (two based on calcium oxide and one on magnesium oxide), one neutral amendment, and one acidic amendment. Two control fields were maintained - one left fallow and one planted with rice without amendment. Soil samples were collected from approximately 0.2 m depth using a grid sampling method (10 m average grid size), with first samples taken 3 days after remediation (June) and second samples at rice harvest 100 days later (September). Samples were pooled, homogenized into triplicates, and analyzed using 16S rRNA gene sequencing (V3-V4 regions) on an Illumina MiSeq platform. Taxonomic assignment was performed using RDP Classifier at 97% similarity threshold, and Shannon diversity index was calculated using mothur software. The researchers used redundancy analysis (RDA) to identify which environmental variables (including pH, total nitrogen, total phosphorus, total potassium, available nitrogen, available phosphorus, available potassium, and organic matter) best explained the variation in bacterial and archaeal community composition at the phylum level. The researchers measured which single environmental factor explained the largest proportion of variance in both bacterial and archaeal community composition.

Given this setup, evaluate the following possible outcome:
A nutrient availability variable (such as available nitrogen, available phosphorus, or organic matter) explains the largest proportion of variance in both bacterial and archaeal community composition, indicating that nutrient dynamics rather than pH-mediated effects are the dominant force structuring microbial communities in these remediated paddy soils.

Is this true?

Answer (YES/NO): NO